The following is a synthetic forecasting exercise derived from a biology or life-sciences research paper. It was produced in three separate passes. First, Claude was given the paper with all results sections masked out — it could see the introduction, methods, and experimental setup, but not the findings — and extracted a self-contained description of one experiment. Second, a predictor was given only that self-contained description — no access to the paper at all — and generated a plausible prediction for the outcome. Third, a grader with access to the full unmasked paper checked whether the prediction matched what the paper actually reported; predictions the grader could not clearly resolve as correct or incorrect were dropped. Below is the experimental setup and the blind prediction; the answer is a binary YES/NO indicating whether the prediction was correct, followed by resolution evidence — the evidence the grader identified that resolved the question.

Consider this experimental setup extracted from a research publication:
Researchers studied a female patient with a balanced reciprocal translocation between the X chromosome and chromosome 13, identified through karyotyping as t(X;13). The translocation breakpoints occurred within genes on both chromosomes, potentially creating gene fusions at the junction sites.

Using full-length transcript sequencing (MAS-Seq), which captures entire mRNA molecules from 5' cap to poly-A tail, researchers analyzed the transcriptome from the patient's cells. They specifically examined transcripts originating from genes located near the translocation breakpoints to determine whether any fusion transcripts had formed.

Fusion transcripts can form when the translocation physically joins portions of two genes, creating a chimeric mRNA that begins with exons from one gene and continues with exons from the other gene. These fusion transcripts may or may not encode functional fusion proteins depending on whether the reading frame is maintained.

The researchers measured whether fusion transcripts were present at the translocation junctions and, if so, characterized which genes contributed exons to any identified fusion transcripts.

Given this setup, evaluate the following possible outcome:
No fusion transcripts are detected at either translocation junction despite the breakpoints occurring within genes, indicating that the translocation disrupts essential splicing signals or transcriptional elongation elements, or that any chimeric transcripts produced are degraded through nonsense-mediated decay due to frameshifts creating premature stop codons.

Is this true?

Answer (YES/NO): NO